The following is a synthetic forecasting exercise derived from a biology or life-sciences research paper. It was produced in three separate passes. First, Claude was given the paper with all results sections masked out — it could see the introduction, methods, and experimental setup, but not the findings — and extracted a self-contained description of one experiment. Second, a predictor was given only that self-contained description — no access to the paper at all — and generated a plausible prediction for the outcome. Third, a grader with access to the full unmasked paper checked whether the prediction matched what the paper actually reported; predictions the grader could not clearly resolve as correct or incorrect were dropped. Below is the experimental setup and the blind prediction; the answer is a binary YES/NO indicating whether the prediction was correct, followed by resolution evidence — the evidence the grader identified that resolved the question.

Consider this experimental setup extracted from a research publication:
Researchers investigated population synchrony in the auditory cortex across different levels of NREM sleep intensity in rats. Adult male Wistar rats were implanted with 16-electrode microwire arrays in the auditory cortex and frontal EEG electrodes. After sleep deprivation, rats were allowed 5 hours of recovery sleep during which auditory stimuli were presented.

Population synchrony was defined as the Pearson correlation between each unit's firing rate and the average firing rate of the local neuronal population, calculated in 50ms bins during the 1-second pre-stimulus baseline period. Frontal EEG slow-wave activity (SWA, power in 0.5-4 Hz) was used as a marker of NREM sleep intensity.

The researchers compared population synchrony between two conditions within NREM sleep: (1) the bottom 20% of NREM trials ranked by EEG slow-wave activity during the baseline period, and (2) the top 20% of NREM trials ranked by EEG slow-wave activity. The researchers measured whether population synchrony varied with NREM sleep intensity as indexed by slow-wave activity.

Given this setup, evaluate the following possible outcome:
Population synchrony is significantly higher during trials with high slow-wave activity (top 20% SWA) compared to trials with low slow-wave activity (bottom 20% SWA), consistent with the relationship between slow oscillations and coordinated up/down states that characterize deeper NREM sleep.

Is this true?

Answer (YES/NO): YES